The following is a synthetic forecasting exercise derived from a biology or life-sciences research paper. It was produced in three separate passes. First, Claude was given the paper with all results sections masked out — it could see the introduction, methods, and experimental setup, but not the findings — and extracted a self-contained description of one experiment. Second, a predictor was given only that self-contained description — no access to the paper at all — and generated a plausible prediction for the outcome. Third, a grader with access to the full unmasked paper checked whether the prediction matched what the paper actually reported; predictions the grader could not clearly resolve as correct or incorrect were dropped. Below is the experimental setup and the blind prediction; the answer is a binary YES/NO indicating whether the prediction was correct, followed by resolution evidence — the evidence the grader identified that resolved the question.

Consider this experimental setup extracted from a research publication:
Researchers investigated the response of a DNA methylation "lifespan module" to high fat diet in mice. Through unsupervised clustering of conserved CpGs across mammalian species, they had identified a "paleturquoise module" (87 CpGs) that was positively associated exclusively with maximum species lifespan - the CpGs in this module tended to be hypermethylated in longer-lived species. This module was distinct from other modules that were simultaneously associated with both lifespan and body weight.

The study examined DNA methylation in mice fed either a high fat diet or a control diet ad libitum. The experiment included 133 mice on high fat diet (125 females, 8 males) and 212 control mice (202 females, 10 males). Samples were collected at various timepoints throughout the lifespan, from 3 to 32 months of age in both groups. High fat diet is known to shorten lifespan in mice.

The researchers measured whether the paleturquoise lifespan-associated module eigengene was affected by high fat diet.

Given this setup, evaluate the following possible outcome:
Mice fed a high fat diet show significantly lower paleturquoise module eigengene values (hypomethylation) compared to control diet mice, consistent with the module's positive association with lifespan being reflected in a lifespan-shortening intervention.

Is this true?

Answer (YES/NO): NO